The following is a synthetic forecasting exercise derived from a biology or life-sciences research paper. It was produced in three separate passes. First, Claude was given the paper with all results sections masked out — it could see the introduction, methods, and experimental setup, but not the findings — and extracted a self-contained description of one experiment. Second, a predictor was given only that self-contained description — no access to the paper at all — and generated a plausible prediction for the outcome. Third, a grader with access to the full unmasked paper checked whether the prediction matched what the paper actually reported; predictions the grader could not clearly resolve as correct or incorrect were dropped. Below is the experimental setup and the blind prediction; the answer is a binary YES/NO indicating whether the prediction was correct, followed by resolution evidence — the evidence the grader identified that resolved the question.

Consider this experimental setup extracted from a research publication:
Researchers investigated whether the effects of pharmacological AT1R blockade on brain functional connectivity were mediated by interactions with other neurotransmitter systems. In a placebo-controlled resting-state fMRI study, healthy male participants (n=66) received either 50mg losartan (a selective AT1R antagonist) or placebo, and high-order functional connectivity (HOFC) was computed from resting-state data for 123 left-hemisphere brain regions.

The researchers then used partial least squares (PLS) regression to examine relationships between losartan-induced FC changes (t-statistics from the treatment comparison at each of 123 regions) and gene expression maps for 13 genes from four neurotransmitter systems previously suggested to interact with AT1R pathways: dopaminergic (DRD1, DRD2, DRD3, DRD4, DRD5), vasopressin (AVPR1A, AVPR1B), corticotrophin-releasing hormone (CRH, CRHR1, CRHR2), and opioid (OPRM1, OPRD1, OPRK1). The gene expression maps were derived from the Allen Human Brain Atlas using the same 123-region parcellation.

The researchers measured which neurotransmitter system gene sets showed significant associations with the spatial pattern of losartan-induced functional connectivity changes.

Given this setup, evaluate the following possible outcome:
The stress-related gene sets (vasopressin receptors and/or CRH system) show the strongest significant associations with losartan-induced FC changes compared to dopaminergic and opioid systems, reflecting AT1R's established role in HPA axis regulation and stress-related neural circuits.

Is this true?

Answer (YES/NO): NO